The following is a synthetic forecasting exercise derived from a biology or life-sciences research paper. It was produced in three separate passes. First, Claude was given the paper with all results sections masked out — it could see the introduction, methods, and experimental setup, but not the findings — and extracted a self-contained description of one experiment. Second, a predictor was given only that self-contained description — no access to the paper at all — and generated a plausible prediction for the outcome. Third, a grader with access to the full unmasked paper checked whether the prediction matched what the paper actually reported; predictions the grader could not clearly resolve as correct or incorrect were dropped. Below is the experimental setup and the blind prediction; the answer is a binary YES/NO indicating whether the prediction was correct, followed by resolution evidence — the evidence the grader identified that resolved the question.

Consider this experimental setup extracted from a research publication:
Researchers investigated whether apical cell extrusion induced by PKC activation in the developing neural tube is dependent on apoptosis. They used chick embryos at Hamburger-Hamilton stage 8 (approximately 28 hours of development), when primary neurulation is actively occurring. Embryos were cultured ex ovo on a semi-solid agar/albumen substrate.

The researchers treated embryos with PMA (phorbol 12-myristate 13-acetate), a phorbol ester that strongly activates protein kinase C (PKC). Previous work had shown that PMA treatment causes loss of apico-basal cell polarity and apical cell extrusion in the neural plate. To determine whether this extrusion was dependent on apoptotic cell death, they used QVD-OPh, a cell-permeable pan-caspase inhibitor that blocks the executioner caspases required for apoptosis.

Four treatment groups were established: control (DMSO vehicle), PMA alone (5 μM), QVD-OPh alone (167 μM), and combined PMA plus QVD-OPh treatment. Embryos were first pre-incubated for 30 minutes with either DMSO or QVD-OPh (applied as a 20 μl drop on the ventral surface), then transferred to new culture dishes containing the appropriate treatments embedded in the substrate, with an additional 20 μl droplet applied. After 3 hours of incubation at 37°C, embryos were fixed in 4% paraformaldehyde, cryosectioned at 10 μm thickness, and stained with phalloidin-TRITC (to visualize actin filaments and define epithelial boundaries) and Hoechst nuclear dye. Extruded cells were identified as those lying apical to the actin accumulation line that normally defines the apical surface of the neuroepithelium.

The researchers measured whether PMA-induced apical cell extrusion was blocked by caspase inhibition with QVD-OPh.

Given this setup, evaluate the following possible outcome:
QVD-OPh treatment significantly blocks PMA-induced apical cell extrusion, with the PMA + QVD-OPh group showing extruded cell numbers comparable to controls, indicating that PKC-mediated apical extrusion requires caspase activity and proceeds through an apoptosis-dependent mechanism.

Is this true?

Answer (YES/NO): NO